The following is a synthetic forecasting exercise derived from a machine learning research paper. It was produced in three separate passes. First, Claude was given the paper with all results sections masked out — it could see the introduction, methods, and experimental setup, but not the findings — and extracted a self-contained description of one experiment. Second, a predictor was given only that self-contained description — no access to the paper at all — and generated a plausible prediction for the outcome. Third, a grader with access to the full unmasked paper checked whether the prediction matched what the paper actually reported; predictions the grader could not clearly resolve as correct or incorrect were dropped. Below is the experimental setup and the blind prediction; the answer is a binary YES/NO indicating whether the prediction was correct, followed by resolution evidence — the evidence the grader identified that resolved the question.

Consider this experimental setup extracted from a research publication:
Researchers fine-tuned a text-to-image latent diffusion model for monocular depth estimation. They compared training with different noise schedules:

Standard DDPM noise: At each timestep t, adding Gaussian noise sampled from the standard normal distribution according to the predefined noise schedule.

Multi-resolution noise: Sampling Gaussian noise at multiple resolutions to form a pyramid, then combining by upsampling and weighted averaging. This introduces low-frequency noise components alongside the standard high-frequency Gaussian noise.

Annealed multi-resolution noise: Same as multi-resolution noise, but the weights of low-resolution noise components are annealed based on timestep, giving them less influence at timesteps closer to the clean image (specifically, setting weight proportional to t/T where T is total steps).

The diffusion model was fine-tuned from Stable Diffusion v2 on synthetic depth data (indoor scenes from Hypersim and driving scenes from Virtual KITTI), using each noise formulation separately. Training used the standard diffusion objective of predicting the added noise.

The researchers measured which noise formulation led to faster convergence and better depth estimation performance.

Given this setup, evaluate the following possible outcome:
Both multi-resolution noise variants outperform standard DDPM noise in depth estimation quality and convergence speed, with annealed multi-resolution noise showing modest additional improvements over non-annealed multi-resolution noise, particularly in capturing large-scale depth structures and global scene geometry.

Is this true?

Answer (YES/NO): NO